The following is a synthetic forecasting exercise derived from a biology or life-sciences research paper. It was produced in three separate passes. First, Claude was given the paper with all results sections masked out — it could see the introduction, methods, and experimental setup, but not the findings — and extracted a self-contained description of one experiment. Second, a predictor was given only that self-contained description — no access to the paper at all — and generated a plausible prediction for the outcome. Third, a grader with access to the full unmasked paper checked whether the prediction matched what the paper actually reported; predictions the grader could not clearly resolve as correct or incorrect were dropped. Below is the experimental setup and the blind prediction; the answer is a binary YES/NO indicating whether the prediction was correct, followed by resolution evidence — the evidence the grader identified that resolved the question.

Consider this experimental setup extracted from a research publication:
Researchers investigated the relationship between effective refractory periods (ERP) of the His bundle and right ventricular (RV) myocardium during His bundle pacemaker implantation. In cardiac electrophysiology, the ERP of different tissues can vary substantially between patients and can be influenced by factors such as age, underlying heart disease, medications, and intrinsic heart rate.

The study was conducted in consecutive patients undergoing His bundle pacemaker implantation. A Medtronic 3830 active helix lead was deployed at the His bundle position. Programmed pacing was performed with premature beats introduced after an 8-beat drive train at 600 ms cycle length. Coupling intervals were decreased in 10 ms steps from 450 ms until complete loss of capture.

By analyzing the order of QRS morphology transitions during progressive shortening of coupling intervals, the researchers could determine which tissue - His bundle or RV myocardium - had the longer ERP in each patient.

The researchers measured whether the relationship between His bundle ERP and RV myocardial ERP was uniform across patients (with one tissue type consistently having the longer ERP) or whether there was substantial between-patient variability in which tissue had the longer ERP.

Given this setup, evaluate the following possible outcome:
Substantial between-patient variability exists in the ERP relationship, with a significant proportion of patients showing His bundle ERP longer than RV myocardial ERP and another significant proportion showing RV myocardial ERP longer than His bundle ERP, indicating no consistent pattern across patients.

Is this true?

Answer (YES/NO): NO